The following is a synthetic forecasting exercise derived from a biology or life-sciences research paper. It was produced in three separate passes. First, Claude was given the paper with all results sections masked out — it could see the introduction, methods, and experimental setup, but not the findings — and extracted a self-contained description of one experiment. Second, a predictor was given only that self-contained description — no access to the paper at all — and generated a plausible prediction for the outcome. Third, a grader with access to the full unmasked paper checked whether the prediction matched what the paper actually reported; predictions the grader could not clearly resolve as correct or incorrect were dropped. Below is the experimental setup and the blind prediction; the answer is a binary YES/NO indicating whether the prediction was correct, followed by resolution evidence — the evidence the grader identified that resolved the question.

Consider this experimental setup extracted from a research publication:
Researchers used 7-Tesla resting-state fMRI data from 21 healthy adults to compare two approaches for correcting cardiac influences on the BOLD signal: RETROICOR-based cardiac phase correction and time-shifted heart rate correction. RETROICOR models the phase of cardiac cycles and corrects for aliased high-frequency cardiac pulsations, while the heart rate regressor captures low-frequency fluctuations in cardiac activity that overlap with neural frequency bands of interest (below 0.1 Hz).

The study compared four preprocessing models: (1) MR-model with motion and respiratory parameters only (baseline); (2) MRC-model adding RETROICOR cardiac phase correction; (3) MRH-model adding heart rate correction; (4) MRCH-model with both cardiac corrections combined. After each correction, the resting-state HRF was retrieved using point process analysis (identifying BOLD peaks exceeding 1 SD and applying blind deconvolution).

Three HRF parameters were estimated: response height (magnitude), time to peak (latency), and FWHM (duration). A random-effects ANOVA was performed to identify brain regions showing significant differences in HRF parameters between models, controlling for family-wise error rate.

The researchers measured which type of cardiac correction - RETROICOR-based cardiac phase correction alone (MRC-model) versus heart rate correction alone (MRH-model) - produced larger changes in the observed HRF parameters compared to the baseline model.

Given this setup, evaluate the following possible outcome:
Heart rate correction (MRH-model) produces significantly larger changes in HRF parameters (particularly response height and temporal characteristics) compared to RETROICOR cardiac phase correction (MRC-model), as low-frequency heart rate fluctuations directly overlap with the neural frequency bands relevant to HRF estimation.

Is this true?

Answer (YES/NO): NO